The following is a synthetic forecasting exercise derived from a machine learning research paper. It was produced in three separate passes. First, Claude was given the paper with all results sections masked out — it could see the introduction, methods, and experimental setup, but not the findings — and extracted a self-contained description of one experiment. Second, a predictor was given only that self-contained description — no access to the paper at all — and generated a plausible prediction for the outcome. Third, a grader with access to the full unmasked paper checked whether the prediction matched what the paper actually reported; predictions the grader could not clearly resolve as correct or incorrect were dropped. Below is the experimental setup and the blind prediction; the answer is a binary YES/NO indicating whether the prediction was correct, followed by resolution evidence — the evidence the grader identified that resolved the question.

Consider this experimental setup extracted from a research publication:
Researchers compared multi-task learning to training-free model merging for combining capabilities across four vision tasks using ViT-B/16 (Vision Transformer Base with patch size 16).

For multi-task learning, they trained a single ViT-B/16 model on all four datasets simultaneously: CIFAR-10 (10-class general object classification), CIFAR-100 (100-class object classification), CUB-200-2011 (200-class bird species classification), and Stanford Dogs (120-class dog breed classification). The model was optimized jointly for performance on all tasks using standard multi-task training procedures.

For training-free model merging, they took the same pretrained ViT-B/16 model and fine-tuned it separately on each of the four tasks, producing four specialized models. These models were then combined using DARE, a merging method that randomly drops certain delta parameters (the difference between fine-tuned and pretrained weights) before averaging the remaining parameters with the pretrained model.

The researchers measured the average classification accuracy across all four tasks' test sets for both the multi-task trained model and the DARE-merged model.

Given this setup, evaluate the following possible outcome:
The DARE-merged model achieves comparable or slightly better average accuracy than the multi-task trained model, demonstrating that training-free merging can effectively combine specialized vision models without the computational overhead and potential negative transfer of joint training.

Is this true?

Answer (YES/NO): NO